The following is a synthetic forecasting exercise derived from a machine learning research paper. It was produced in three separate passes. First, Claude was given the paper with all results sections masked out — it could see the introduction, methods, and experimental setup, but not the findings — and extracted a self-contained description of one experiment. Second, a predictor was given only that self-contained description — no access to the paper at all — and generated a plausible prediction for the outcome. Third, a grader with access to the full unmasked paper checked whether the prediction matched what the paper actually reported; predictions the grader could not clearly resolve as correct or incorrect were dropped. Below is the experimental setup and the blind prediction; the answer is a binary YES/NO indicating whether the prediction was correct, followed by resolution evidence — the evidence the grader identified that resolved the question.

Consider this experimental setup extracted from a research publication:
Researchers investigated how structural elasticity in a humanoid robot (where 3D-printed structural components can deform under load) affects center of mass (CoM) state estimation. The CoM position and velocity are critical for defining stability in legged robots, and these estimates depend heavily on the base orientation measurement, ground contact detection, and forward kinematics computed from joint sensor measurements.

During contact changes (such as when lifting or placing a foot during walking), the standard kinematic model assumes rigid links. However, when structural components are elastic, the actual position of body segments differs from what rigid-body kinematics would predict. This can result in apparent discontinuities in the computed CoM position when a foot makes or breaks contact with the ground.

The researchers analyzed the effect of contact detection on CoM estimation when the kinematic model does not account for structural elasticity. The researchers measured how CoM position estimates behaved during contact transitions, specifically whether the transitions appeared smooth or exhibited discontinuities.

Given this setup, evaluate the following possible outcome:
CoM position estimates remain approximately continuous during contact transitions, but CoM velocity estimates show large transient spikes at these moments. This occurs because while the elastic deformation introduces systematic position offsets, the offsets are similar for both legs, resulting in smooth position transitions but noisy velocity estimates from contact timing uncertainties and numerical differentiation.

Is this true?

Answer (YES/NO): NO